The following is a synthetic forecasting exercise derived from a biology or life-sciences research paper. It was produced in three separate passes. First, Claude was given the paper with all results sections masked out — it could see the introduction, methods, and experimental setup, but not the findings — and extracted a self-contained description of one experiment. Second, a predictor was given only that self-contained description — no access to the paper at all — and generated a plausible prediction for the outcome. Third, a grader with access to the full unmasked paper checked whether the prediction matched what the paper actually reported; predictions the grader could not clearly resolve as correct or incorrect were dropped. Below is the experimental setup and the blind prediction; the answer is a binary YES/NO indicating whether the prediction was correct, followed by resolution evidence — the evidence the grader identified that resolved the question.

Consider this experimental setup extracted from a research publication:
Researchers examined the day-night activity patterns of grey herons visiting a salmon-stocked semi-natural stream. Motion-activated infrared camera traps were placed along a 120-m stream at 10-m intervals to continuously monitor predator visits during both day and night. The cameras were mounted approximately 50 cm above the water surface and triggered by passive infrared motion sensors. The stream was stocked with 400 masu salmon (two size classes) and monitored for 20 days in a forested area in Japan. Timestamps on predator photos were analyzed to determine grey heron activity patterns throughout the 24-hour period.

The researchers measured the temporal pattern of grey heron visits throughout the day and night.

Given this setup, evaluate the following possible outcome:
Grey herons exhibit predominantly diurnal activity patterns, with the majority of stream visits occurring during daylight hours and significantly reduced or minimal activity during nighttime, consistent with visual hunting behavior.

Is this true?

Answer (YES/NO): YES